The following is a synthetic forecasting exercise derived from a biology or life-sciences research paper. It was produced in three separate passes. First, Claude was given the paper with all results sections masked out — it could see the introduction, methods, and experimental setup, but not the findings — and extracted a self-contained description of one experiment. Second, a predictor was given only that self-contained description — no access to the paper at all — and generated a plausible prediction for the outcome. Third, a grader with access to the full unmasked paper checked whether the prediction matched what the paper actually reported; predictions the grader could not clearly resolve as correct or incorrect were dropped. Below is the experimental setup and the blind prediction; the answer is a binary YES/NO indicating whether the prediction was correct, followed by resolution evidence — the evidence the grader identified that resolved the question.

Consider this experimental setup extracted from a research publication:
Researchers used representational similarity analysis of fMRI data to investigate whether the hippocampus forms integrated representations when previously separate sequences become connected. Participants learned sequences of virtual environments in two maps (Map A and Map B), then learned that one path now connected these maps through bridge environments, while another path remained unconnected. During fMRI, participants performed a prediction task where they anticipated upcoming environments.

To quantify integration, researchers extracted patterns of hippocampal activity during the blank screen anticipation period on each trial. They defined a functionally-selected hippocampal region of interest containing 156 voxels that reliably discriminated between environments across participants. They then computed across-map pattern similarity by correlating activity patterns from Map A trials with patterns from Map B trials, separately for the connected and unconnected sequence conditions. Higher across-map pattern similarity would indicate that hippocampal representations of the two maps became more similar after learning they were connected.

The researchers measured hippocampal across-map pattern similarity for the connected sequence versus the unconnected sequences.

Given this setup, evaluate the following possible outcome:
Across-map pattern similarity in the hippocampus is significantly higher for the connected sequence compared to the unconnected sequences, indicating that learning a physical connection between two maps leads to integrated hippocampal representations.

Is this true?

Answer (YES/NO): YES